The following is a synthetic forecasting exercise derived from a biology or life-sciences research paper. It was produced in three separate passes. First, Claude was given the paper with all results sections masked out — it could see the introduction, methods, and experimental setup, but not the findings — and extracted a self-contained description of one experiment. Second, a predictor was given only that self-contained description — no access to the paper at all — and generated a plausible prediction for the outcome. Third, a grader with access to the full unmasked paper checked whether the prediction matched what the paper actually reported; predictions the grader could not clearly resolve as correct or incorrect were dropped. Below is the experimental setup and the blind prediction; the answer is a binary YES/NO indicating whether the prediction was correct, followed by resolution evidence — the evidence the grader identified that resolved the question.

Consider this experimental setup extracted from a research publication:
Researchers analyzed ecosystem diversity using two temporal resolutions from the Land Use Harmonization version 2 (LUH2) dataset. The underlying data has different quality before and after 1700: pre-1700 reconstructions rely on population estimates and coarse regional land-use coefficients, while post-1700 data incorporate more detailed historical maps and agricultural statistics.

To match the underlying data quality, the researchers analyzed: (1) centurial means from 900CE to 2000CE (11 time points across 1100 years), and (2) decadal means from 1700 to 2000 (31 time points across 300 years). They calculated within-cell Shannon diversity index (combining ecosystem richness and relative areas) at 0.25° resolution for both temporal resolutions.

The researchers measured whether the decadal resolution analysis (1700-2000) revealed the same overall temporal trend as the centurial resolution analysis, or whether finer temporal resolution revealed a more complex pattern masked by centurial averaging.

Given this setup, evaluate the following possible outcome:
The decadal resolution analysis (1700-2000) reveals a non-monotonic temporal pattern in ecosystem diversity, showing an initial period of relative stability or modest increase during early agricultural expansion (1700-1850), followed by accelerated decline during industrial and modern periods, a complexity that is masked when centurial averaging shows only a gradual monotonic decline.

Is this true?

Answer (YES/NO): NO